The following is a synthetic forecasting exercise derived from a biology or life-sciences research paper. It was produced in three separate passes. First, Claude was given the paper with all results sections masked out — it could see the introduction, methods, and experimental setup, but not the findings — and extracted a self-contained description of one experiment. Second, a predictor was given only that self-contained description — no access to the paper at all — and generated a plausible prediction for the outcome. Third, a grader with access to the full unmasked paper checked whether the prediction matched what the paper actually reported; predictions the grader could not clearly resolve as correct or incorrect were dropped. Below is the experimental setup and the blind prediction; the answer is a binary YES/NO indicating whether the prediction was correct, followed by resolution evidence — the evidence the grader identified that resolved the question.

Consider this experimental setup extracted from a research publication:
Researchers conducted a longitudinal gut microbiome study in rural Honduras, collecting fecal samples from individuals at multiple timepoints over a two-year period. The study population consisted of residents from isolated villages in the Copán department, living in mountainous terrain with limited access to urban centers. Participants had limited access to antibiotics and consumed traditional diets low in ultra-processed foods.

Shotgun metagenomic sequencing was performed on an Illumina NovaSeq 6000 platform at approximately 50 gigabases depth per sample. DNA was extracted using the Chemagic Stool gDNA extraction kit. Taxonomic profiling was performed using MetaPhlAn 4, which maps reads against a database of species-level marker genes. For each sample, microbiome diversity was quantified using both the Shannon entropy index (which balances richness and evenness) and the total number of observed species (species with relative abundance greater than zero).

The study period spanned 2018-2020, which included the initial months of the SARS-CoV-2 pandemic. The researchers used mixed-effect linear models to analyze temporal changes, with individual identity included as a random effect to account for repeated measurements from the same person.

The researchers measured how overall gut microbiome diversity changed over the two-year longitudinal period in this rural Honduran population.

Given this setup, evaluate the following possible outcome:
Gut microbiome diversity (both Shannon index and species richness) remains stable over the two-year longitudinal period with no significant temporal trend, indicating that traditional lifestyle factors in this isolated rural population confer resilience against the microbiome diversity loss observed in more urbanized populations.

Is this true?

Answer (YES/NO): NO